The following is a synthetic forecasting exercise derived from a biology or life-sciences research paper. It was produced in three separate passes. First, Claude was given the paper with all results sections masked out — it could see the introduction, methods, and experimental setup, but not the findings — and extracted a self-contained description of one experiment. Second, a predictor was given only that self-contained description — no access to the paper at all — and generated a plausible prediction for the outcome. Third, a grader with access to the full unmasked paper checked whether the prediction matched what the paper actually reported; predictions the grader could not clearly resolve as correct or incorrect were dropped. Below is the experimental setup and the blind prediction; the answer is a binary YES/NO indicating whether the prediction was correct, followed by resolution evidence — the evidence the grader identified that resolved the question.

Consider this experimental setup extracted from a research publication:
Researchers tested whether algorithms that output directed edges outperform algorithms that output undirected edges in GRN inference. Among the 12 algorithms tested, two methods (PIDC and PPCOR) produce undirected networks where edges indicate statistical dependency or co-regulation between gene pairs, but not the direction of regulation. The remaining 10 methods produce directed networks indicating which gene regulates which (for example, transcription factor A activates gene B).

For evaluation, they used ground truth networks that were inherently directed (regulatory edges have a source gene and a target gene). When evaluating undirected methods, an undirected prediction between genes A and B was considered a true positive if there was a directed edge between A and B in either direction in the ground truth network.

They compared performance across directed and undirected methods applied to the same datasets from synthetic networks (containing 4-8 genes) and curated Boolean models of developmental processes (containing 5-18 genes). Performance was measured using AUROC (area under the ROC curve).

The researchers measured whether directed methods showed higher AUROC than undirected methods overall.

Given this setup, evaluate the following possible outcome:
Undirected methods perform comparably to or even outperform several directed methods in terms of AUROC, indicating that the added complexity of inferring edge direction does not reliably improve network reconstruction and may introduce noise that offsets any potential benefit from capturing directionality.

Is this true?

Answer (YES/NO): YES